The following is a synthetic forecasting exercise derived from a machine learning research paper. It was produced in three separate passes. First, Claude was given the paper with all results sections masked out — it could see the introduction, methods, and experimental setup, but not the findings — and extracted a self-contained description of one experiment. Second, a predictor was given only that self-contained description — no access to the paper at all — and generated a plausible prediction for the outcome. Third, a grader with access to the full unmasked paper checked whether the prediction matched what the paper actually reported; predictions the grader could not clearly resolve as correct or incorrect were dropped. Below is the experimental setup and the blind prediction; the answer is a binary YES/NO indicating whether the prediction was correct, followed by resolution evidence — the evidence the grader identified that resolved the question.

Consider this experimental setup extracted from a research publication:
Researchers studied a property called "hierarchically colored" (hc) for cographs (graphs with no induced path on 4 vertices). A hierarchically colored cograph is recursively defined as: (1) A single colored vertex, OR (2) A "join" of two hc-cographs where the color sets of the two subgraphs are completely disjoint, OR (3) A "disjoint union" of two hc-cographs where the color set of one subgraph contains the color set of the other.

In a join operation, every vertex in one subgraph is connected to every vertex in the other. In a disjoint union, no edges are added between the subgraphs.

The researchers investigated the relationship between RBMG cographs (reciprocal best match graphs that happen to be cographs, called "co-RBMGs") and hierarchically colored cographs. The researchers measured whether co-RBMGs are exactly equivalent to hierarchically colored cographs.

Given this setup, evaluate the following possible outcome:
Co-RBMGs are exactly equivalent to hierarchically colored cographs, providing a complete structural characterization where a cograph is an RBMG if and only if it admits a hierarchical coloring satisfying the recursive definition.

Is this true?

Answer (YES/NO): YES